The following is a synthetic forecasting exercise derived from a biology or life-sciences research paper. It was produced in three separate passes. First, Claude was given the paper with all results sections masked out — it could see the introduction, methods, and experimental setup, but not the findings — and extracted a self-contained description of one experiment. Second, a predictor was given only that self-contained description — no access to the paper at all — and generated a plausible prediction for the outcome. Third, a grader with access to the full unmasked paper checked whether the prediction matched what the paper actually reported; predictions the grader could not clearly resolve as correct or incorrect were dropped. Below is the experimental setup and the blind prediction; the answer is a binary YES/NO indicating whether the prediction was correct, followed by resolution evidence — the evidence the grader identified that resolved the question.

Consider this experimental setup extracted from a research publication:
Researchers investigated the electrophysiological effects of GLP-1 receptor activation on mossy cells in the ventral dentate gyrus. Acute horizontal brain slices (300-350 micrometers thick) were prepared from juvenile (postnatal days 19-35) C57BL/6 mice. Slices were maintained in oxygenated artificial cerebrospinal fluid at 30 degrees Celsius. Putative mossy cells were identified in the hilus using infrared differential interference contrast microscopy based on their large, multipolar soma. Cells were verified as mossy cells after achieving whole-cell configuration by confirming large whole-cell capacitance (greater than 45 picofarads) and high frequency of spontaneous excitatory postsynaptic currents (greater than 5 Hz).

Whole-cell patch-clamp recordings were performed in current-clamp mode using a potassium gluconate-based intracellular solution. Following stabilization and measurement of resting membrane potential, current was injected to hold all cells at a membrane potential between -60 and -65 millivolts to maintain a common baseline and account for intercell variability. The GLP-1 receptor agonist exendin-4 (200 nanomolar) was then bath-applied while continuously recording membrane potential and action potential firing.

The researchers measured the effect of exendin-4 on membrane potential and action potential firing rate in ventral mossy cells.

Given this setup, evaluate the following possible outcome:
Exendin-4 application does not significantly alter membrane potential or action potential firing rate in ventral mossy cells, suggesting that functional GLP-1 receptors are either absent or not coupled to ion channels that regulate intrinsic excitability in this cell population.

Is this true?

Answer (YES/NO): NO